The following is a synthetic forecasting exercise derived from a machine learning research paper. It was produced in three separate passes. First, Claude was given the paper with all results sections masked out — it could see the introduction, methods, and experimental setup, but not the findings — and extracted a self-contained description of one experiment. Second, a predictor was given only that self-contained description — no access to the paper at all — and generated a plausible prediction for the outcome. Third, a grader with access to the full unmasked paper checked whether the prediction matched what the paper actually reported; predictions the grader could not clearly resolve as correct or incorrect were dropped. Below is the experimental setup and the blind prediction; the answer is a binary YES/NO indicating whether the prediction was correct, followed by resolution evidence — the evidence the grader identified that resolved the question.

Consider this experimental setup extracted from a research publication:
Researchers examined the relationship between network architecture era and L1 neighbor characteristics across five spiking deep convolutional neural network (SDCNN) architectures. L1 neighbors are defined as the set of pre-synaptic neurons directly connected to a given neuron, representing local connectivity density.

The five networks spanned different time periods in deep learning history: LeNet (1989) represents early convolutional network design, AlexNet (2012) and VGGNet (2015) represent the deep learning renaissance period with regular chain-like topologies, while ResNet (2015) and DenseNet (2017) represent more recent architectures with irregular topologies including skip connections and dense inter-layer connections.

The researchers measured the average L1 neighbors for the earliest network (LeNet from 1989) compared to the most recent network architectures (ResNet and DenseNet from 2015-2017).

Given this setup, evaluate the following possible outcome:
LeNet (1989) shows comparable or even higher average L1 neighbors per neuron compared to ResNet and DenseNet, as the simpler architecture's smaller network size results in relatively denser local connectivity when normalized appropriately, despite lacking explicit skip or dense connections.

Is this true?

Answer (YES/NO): NO